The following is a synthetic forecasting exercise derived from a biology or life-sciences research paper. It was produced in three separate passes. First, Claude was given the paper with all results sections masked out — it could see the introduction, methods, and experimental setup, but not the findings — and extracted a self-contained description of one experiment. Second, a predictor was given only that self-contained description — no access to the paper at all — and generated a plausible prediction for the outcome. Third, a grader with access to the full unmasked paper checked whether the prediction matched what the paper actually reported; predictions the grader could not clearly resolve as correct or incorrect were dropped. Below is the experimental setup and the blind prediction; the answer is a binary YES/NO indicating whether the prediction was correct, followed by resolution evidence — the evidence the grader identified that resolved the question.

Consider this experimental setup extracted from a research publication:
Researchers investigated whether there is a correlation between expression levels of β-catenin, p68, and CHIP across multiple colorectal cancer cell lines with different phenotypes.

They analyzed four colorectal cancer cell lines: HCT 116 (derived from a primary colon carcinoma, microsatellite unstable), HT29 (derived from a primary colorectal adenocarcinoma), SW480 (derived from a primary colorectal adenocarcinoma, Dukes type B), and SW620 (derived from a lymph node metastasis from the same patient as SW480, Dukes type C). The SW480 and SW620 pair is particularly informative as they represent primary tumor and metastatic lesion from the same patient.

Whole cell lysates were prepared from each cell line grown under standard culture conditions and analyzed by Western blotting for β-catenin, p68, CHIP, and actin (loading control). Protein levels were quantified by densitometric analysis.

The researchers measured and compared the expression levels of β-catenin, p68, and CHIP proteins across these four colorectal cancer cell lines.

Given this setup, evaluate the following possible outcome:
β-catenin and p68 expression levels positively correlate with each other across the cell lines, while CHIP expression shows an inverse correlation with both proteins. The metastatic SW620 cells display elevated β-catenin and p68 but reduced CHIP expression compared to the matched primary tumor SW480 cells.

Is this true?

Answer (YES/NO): NO